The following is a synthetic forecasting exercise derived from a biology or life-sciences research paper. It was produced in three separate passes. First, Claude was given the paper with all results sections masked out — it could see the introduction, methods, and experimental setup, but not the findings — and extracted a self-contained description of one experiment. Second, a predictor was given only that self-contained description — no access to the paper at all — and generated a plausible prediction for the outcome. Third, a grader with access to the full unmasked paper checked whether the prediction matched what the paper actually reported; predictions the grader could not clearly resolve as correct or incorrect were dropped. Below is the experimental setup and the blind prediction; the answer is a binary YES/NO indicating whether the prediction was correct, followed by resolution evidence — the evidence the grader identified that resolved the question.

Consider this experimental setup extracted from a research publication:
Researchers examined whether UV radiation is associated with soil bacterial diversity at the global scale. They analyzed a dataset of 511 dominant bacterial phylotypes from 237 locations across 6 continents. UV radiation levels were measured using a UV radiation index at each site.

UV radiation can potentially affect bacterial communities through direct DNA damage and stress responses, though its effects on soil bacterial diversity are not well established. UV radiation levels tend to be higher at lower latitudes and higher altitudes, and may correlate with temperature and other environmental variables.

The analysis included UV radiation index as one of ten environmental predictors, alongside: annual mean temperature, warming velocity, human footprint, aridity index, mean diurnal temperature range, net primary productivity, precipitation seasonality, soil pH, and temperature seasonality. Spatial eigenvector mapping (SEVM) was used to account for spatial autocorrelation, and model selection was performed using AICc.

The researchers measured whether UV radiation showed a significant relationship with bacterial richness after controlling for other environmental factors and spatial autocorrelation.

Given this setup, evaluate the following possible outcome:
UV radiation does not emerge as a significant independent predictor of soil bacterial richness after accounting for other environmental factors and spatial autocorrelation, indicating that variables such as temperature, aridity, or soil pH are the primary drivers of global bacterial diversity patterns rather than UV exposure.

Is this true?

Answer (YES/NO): YES